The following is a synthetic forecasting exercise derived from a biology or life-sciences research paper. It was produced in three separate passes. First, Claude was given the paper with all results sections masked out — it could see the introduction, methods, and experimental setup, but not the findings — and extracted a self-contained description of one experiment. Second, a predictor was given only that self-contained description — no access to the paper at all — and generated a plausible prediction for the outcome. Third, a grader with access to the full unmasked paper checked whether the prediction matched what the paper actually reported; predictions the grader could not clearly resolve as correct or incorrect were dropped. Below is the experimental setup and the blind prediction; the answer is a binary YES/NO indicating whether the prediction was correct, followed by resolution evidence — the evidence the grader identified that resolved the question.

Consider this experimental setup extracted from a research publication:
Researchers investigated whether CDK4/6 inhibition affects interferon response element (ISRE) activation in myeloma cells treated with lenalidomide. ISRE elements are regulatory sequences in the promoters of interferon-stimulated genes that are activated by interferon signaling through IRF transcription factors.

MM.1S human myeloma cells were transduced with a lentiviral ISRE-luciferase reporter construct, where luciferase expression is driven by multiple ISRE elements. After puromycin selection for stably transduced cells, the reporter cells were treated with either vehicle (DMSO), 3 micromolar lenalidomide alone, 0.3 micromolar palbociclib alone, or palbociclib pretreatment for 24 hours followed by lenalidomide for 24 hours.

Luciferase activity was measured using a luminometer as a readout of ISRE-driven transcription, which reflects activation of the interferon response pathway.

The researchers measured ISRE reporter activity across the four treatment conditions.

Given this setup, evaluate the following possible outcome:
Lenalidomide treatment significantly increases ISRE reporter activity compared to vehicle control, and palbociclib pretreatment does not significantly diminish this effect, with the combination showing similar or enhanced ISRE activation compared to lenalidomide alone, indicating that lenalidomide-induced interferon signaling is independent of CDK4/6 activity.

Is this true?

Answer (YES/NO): NO